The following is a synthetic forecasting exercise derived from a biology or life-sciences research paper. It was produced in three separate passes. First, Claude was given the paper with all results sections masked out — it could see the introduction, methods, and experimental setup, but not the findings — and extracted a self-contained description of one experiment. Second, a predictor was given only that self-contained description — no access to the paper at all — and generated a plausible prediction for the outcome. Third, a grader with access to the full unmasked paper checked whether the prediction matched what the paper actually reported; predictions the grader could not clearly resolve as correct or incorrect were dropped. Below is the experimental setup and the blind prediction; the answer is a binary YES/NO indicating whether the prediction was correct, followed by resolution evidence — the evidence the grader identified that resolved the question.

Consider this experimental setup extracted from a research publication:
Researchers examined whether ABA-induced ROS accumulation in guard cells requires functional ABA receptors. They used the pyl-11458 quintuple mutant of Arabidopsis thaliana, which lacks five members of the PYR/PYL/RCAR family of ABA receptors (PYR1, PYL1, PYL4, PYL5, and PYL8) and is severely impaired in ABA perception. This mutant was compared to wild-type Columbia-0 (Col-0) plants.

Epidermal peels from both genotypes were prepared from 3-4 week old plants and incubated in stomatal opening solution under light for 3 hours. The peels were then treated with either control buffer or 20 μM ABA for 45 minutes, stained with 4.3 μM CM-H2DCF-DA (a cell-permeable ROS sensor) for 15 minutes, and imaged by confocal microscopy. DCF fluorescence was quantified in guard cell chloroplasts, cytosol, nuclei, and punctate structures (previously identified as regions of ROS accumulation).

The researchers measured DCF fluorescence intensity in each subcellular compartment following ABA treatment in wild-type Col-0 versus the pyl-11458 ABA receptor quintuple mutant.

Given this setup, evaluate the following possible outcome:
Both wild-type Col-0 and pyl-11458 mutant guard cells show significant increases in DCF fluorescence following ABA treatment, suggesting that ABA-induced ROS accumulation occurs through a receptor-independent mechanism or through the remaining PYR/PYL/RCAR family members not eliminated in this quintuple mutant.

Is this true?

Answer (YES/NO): NO